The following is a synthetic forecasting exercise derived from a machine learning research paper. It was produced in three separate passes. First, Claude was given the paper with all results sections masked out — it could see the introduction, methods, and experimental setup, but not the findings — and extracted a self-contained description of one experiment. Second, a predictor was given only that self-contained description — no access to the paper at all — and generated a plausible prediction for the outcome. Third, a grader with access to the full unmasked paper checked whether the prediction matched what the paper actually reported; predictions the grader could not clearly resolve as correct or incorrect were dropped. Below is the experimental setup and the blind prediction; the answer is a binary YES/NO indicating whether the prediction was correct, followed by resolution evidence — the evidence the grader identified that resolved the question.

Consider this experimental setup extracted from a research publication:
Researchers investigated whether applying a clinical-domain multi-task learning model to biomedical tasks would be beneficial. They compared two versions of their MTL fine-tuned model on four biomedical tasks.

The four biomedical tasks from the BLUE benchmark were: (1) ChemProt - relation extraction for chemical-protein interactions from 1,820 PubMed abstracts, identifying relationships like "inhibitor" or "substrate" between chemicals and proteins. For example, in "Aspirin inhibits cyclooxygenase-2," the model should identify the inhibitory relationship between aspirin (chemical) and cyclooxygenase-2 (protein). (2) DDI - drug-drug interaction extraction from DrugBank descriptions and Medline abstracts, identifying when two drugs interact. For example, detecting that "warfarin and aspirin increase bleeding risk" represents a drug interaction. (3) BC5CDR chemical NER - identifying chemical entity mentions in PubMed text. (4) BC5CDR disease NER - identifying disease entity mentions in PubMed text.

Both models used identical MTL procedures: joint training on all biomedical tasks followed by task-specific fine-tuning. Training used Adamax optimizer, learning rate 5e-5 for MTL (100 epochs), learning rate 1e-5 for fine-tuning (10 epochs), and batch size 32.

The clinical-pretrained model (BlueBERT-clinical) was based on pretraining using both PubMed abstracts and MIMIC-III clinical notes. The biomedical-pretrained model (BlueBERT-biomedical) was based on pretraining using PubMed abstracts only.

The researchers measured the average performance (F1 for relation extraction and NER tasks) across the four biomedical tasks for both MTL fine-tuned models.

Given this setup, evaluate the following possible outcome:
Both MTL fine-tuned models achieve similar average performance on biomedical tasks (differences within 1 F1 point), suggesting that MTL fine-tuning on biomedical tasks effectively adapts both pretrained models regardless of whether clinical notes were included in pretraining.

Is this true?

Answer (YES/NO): NO